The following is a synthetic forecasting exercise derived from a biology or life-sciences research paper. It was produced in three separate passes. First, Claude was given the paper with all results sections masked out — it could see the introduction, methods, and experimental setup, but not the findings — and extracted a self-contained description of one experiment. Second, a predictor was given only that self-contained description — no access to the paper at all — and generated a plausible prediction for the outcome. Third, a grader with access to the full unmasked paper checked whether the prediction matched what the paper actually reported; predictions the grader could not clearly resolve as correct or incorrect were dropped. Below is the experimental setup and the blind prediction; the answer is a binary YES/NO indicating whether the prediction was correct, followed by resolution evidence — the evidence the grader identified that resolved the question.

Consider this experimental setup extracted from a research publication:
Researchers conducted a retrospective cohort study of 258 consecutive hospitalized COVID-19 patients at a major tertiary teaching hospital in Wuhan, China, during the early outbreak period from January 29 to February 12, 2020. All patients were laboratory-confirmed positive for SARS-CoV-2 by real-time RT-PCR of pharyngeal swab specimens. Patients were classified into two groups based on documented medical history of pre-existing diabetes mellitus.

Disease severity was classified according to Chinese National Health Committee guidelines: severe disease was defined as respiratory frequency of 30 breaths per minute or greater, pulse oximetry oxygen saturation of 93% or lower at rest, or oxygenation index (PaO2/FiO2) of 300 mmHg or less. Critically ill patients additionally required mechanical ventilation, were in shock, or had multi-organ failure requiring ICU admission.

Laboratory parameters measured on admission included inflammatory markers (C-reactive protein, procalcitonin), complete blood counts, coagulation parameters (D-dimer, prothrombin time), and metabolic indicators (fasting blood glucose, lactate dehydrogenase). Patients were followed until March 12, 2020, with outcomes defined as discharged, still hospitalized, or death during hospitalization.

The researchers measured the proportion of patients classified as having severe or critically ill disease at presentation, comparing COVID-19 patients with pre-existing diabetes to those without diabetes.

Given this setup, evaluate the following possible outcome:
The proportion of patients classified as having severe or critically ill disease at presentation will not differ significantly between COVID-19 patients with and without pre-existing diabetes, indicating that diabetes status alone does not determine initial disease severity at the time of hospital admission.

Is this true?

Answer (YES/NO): NO